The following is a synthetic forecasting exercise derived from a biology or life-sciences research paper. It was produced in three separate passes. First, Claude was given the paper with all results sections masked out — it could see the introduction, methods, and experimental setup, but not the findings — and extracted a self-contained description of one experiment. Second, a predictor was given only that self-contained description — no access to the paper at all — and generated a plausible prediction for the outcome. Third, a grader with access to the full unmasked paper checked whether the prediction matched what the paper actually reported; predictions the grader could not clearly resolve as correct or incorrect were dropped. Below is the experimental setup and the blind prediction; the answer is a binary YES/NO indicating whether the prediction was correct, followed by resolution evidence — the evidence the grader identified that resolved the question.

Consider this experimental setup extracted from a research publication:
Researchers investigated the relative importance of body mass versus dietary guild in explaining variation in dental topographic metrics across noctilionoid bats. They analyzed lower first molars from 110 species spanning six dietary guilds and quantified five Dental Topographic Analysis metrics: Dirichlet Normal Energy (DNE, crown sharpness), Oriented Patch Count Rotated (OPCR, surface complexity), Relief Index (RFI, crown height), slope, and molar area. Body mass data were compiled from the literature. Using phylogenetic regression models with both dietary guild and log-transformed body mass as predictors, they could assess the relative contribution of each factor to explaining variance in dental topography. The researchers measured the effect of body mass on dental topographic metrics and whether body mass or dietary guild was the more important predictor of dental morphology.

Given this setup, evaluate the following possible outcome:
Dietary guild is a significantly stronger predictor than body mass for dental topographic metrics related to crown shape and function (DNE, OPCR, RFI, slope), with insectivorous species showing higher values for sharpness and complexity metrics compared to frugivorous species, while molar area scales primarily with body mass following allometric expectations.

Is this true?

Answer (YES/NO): NO